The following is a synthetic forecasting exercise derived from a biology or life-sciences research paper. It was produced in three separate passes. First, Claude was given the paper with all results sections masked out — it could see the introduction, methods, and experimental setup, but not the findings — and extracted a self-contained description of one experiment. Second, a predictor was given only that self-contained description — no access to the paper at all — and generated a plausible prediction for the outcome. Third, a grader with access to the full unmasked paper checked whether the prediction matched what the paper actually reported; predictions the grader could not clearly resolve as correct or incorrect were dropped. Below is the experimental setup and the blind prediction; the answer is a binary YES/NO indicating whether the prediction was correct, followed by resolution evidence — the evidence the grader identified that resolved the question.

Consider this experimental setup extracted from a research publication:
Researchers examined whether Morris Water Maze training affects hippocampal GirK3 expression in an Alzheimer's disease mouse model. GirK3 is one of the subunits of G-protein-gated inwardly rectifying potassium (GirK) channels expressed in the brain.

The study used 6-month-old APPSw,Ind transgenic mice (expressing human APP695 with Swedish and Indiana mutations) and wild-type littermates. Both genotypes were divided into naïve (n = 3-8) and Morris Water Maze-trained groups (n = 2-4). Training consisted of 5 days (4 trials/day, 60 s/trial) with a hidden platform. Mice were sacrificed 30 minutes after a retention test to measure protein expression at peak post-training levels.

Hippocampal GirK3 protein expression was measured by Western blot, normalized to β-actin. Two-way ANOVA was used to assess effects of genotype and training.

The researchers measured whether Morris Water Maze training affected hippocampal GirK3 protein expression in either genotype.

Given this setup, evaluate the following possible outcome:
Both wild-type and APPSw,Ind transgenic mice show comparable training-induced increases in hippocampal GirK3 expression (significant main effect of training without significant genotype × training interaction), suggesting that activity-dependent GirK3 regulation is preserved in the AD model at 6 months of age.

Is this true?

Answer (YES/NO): NO